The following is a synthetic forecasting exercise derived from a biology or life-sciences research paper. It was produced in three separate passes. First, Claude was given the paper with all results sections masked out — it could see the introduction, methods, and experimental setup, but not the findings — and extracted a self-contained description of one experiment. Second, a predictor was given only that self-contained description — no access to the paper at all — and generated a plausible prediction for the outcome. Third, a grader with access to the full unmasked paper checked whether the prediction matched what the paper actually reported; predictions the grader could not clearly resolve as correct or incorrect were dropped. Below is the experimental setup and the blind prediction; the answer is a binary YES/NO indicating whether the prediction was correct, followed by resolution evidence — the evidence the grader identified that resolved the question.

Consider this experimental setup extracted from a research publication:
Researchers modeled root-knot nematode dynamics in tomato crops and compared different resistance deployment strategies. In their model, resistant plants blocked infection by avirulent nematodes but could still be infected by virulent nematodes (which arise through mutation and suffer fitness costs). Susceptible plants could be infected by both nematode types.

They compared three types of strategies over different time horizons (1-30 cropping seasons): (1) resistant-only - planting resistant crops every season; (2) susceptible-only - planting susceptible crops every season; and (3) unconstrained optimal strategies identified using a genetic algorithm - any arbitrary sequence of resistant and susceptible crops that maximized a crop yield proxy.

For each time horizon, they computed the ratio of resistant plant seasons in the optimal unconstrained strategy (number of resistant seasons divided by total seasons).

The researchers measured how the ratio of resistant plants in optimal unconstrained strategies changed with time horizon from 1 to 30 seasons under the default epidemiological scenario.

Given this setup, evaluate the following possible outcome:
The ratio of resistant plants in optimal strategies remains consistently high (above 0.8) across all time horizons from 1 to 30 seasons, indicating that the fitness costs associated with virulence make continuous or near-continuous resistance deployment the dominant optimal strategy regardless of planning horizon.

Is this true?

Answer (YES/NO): NO